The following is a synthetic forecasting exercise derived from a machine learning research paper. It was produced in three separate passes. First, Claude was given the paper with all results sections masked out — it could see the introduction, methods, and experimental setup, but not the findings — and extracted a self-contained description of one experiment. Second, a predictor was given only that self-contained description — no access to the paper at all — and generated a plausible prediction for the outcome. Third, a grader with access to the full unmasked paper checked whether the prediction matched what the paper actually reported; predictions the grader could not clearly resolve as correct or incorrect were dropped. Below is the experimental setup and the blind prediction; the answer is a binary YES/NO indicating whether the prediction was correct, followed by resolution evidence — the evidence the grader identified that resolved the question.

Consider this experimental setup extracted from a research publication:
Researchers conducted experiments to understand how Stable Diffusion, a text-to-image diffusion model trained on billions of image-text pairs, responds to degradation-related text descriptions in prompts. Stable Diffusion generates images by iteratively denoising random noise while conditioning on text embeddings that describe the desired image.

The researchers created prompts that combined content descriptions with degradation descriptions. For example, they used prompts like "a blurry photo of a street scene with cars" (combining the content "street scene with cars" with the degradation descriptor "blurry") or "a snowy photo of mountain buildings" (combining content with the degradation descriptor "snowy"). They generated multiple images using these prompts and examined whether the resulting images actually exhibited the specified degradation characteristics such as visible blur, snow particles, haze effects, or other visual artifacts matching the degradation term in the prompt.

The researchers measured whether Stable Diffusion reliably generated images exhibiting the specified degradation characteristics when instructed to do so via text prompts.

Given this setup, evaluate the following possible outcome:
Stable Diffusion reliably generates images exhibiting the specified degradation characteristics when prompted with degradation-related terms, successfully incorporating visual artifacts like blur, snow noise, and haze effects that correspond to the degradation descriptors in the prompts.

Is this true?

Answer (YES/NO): YES